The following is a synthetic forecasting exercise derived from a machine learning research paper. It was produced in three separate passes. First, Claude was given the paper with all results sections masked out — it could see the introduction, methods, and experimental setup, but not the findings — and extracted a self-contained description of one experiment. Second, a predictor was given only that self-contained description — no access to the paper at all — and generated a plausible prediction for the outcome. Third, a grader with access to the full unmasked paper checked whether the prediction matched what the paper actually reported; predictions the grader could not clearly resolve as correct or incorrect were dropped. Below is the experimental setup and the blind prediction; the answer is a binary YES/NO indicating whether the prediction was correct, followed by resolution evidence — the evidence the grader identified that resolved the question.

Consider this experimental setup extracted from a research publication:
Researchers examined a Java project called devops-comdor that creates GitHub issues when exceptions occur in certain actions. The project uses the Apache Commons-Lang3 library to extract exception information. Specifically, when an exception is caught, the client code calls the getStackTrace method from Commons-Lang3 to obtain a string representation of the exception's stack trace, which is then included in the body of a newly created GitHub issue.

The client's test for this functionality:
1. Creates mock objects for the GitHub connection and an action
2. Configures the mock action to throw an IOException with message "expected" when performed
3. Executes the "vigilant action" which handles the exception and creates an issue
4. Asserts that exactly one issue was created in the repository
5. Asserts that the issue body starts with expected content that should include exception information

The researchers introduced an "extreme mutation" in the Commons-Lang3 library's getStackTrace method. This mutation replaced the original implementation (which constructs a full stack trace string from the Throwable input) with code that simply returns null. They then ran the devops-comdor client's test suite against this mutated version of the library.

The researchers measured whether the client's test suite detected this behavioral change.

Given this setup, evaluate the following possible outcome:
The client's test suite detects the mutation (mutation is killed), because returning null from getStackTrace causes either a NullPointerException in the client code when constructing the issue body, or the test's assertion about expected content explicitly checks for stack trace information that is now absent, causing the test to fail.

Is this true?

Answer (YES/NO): NO